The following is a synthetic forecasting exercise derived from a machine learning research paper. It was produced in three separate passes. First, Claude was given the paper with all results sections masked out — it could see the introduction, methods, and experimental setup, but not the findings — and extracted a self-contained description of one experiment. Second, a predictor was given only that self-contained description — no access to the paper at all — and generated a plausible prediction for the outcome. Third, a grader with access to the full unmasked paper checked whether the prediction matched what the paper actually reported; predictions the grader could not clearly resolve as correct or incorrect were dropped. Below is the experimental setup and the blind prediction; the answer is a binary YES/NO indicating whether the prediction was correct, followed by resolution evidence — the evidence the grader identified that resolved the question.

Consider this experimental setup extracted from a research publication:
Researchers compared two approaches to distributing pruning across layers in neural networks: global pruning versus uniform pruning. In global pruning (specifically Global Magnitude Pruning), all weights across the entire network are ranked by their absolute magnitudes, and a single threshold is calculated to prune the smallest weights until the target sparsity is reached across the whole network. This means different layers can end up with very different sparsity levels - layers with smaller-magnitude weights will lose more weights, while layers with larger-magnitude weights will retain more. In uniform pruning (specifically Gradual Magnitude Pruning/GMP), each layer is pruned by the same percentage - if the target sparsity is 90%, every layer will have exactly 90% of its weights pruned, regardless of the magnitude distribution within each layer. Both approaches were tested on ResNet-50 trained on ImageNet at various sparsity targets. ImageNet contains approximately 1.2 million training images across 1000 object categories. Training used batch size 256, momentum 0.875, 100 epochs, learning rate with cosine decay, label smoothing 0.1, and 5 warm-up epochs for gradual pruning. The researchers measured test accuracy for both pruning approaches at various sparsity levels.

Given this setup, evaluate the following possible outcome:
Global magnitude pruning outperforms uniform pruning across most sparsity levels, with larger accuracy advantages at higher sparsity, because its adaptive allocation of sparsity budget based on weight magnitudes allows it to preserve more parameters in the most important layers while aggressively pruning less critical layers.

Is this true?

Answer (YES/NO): YES